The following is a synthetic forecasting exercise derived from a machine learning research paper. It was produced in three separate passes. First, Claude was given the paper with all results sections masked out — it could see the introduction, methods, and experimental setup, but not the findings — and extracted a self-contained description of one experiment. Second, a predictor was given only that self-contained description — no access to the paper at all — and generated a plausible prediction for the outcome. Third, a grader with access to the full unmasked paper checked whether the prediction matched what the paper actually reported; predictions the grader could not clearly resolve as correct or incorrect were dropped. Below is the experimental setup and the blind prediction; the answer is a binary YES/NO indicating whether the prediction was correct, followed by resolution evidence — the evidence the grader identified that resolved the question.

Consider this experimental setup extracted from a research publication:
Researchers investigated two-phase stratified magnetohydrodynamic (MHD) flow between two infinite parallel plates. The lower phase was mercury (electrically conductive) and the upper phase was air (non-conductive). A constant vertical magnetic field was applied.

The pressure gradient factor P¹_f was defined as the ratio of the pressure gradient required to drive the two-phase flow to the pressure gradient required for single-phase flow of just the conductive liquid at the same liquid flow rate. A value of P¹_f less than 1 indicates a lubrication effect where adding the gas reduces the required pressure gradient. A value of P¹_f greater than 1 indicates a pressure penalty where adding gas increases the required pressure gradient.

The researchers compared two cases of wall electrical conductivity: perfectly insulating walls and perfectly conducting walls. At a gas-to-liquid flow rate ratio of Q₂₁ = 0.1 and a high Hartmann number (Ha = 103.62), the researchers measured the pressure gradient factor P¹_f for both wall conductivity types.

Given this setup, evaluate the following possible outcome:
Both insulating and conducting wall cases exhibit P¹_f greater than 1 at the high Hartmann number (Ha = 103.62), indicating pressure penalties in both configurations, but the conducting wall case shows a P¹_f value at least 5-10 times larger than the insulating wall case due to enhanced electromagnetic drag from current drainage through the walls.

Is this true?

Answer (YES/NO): NO